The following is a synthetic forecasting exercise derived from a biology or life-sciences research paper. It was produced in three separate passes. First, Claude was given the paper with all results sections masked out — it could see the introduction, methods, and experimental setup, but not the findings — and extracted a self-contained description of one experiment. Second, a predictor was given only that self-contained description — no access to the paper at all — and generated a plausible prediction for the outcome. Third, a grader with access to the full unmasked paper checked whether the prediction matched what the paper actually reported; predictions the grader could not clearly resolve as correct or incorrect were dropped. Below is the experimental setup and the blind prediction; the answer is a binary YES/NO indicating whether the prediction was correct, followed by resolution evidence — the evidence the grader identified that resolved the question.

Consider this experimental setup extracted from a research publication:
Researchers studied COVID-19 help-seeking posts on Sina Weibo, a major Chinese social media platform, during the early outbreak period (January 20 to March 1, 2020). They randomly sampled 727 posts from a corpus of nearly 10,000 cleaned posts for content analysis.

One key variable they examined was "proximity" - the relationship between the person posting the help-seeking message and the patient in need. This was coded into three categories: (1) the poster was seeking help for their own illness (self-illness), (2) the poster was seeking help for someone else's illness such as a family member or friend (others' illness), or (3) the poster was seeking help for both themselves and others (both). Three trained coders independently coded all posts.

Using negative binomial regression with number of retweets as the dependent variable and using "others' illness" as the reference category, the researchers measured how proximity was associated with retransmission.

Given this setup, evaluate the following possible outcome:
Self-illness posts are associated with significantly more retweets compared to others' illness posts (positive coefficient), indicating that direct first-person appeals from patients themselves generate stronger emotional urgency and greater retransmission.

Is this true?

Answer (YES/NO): YES